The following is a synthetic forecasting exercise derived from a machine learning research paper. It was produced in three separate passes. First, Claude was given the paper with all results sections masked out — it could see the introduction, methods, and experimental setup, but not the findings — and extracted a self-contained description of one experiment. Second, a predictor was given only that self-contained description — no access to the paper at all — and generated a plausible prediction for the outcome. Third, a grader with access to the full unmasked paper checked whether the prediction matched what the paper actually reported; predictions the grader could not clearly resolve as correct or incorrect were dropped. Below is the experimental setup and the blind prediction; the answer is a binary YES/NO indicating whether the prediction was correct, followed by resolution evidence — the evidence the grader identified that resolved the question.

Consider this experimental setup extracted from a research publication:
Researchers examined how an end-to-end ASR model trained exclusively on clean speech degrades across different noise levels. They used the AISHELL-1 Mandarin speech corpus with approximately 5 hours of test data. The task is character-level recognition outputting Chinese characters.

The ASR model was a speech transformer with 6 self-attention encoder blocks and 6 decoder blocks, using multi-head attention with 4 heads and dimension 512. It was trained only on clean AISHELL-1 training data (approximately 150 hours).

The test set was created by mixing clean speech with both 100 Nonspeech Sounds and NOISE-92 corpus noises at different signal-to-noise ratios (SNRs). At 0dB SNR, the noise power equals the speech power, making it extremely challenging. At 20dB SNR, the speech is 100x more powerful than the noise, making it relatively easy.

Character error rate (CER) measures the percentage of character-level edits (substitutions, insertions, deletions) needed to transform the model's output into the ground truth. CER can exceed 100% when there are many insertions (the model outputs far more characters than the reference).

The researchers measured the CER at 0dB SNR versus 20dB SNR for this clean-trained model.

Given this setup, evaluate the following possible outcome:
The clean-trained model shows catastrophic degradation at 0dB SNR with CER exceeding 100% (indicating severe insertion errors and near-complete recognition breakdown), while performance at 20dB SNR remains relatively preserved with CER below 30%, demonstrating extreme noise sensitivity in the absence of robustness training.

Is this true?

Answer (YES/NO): YES